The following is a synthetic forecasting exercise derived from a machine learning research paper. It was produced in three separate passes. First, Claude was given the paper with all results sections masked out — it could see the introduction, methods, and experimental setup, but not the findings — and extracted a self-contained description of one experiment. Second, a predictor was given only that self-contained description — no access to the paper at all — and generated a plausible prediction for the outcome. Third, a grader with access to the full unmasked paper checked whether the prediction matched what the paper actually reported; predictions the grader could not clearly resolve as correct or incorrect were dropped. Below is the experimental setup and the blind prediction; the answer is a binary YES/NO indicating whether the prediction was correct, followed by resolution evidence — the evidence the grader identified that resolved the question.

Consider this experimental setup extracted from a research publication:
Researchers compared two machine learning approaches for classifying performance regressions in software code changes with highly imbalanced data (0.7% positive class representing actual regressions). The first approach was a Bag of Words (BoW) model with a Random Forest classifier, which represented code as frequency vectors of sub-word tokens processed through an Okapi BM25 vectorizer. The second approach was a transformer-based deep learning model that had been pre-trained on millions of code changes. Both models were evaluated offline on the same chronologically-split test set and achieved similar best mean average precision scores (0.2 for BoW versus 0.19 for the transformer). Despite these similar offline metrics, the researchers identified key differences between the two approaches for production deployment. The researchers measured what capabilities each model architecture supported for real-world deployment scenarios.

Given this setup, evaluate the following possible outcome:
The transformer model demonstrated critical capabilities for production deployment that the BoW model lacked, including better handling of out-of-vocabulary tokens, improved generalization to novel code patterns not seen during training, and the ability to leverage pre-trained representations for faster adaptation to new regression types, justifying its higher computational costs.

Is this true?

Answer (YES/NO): YES